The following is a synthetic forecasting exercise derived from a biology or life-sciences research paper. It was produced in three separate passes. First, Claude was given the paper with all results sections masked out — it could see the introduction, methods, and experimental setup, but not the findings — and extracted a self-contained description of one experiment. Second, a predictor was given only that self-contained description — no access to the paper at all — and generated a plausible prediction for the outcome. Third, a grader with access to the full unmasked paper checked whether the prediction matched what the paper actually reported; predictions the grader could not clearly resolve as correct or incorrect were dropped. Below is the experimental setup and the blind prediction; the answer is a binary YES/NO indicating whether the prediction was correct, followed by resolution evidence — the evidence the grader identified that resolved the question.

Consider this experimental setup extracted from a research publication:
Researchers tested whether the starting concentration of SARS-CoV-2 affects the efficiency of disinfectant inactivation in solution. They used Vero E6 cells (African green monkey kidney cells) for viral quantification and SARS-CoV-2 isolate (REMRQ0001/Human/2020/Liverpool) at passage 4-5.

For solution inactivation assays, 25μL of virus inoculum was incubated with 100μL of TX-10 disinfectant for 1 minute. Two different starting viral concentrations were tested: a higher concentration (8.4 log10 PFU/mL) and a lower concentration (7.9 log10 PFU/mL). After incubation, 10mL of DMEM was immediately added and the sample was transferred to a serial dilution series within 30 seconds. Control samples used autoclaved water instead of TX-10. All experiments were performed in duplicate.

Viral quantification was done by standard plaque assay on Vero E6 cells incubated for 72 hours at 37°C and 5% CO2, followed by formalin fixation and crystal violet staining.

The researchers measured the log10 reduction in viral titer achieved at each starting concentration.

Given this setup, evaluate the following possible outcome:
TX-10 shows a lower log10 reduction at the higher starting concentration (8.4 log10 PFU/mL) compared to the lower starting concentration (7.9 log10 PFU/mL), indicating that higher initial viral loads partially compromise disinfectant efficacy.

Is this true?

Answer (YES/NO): NO